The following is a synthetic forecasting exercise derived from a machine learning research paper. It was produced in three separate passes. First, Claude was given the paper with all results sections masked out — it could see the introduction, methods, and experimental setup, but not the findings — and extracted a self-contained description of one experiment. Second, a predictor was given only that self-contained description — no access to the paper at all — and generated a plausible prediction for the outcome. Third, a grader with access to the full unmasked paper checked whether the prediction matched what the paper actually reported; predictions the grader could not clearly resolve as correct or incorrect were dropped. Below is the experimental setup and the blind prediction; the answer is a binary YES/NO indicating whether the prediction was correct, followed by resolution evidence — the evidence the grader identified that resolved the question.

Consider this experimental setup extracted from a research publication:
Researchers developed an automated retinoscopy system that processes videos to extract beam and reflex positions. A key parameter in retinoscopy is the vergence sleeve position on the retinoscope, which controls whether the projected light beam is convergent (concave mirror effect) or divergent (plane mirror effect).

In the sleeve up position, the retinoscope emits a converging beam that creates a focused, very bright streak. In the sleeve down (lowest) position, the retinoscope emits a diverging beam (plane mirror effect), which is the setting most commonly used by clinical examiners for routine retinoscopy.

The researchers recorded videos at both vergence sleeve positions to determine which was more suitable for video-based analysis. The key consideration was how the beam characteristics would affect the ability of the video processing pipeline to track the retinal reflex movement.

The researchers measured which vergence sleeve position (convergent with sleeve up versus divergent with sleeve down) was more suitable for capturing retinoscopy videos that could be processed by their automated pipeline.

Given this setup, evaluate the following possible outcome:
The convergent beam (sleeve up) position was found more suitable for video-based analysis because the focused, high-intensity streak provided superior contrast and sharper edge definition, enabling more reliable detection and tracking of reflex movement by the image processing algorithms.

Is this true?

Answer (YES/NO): NO